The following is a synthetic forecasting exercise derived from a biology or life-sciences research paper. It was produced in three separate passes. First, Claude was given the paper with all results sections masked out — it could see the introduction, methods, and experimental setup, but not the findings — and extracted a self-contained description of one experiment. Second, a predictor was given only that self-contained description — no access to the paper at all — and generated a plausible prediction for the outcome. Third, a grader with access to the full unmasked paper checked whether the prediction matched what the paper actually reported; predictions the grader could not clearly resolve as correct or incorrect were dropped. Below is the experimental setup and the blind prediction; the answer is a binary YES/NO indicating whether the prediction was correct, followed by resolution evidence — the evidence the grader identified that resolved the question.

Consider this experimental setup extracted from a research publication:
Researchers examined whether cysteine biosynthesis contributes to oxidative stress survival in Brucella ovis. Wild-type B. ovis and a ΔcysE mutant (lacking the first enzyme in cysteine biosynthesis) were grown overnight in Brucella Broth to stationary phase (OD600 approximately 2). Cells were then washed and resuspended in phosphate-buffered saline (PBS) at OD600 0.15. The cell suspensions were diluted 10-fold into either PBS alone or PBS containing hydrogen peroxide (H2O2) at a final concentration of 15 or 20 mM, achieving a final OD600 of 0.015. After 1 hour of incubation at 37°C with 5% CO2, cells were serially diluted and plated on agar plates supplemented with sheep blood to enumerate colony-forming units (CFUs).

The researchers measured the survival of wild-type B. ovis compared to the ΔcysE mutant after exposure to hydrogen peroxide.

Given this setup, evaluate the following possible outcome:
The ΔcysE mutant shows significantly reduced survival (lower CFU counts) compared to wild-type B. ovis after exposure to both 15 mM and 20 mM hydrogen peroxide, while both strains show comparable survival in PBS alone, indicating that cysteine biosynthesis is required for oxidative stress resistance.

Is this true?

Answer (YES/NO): YES